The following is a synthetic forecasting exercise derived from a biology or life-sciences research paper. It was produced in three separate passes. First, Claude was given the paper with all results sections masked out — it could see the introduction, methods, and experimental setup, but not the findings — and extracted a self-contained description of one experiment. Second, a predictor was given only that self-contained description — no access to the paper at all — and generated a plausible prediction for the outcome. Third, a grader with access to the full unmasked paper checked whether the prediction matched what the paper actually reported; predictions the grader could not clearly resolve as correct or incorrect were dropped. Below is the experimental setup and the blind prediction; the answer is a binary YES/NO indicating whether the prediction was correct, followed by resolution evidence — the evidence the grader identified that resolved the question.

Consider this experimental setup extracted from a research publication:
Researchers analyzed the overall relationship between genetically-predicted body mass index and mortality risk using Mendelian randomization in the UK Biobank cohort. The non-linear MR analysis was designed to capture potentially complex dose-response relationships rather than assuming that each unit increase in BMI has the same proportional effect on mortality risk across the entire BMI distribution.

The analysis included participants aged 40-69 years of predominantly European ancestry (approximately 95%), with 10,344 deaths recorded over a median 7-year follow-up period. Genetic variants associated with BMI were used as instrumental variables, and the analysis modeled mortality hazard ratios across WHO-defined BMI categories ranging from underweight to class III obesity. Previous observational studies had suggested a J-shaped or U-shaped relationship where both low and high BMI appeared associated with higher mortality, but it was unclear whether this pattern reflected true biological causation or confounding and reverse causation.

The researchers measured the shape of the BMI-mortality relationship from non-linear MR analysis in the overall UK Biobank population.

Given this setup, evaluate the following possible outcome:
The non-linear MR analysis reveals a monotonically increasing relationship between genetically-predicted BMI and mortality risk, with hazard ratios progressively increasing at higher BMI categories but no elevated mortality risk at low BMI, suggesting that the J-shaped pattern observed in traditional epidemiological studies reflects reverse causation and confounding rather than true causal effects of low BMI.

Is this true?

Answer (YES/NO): NO